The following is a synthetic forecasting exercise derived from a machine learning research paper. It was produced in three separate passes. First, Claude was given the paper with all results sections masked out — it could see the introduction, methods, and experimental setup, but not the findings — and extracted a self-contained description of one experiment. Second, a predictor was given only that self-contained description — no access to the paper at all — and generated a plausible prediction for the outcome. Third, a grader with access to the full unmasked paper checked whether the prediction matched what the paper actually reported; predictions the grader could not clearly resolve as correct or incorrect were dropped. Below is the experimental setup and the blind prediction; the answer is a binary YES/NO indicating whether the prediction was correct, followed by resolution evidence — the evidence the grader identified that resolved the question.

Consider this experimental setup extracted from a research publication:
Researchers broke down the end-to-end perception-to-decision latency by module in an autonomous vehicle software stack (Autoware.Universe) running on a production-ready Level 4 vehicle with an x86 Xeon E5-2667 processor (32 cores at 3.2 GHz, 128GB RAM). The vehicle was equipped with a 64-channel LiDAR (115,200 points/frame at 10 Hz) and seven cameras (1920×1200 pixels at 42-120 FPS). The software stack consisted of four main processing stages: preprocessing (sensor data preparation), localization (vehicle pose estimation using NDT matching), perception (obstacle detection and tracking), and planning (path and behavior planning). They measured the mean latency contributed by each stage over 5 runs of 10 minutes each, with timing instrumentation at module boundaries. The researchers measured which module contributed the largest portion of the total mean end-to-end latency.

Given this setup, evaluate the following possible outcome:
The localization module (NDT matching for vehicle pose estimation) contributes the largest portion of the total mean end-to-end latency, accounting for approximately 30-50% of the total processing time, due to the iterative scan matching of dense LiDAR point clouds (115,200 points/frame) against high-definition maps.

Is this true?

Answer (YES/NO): NO